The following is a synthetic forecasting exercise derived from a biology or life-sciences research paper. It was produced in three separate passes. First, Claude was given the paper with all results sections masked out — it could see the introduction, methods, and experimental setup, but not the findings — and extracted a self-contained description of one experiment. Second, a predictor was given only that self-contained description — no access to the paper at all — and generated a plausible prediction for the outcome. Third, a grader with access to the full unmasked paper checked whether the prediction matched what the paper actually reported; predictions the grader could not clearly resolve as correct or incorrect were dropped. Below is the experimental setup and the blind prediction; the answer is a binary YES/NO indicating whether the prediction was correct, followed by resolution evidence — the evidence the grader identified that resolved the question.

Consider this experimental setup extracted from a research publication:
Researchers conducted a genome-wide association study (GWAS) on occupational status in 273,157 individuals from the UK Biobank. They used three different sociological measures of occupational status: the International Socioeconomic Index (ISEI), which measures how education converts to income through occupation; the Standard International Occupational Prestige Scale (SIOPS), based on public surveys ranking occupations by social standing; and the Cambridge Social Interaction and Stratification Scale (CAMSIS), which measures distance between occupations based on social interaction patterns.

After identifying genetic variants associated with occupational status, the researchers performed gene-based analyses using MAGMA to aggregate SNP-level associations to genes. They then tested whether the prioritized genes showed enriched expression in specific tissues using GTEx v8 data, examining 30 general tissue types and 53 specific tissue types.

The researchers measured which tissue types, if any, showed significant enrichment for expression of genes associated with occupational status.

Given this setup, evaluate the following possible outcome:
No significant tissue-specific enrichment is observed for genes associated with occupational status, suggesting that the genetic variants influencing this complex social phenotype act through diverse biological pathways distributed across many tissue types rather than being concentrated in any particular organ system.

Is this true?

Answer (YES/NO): NO